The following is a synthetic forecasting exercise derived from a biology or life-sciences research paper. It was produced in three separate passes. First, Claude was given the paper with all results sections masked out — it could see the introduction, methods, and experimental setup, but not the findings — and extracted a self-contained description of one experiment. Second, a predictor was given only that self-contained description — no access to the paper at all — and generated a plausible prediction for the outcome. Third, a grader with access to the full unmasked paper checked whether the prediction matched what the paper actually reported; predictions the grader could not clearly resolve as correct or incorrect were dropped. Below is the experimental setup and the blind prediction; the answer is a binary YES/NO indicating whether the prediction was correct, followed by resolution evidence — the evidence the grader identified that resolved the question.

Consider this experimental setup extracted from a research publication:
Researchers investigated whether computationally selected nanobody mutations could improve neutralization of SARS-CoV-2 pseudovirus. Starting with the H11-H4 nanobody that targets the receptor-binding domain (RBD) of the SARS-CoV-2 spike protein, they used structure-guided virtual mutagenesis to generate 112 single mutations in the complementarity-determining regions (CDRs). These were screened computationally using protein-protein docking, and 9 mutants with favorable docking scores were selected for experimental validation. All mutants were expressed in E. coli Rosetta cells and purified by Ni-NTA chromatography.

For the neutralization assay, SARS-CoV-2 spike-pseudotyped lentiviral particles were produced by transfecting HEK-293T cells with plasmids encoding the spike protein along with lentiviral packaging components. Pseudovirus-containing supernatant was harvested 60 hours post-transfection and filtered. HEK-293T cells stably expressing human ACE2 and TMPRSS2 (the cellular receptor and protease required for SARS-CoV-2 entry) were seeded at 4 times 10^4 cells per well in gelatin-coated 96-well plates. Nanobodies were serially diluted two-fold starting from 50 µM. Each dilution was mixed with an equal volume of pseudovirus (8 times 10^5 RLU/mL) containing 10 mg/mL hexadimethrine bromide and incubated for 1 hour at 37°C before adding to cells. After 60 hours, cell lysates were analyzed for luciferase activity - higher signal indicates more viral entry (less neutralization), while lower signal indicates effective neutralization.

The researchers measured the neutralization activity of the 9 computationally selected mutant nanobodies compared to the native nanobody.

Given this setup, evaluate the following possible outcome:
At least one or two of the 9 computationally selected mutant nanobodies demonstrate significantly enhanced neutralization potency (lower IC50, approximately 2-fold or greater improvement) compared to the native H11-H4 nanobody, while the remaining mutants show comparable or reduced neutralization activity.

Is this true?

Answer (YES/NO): YES